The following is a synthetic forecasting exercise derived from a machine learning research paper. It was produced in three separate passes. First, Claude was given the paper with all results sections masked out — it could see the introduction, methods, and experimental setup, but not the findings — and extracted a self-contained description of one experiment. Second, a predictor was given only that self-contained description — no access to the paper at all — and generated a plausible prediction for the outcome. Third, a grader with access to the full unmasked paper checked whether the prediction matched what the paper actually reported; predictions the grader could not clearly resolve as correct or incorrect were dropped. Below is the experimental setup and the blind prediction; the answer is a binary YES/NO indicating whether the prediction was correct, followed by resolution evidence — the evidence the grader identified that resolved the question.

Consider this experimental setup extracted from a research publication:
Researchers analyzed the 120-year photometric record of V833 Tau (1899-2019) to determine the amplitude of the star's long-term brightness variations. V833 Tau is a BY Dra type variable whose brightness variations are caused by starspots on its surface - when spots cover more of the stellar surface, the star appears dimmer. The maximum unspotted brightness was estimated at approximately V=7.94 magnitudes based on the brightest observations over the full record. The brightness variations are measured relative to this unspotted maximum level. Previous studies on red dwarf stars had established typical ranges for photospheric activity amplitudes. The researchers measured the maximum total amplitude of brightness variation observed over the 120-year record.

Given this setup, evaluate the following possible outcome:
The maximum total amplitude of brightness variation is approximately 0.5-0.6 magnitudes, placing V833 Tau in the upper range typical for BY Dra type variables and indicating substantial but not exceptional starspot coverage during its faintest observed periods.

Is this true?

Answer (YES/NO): NO